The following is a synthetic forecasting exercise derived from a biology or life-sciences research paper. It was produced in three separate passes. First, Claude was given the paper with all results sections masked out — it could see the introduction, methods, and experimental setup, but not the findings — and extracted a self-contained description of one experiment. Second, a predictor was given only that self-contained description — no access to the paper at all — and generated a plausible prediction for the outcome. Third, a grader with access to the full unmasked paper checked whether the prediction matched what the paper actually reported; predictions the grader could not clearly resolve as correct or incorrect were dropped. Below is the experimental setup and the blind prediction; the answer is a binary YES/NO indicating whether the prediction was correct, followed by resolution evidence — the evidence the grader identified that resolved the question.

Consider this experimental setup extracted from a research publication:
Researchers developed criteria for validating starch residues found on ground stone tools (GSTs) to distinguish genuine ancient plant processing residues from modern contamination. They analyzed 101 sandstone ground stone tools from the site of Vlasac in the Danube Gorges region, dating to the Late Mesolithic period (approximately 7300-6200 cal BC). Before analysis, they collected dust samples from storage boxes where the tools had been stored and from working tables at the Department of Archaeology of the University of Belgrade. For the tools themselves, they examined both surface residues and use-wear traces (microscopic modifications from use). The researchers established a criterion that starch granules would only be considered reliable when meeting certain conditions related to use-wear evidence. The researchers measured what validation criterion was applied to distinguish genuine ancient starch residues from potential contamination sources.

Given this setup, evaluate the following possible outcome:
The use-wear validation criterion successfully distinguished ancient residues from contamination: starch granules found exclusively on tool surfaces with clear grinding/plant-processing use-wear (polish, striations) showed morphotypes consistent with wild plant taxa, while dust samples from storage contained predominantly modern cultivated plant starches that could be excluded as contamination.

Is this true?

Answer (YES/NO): NO